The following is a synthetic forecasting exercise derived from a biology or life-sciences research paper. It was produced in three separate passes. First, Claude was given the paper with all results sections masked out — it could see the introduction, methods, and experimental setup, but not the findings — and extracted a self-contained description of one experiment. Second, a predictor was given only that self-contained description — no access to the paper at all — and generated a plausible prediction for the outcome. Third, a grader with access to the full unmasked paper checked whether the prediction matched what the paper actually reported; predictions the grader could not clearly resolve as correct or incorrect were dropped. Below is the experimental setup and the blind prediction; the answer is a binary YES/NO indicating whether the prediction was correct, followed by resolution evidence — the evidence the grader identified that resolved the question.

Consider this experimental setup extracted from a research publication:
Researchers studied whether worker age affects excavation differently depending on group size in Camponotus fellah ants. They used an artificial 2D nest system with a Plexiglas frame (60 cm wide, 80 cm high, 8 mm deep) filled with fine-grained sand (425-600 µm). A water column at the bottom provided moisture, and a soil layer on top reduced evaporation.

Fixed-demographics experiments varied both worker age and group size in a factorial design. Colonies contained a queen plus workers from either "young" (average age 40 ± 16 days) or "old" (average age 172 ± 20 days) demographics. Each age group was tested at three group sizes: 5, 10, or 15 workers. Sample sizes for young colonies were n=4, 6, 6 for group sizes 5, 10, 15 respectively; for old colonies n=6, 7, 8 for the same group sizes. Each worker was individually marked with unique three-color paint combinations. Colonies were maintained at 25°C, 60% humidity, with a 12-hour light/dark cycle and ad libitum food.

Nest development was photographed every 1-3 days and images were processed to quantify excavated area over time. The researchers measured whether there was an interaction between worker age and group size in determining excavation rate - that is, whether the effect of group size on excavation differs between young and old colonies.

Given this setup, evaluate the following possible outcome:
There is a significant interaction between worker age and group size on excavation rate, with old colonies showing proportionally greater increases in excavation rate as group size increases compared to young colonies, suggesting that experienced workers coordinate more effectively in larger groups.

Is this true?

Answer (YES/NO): NO